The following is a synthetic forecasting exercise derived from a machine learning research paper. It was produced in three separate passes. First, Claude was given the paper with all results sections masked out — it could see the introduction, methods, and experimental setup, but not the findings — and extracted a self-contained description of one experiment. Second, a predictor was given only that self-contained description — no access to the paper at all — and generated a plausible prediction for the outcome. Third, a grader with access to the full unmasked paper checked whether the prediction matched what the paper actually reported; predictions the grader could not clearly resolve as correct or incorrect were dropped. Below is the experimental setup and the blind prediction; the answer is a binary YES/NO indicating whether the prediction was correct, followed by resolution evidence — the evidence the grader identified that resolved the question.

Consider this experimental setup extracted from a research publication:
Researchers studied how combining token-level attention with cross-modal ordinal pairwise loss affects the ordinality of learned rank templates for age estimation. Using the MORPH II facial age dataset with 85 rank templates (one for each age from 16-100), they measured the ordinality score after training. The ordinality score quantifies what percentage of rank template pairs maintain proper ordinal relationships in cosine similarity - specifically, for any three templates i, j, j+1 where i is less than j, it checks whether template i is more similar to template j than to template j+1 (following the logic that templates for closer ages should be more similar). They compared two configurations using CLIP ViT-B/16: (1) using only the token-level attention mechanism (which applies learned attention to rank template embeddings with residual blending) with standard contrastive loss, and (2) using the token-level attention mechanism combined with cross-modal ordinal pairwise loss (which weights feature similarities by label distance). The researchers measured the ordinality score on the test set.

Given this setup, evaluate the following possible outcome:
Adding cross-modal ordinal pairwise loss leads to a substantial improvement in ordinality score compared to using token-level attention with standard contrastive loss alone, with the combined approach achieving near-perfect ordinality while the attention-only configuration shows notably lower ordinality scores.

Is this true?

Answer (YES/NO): NO